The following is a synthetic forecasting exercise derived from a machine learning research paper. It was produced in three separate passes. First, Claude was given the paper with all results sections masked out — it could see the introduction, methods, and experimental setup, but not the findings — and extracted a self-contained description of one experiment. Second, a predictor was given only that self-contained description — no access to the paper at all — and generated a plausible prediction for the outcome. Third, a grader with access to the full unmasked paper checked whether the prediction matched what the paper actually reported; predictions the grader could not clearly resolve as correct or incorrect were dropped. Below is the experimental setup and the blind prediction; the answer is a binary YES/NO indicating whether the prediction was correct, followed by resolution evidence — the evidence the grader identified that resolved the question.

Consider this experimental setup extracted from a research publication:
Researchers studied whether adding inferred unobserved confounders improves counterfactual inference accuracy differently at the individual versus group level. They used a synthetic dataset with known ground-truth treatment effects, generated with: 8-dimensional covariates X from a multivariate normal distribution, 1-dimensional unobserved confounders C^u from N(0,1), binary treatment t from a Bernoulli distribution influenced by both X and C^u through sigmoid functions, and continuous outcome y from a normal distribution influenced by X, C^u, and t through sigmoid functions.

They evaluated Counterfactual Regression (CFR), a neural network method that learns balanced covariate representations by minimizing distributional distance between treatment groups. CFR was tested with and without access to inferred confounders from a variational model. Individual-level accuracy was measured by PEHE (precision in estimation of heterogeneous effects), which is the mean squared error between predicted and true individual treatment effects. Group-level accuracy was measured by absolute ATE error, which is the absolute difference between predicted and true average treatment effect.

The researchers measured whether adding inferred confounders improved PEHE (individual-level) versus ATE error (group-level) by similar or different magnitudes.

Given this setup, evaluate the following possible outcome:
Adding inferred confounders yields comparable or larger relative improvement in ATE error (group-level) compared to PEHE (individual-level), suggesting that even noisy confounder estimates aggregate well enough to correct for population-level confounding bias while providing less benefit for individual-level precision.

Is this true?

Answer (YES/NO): YES